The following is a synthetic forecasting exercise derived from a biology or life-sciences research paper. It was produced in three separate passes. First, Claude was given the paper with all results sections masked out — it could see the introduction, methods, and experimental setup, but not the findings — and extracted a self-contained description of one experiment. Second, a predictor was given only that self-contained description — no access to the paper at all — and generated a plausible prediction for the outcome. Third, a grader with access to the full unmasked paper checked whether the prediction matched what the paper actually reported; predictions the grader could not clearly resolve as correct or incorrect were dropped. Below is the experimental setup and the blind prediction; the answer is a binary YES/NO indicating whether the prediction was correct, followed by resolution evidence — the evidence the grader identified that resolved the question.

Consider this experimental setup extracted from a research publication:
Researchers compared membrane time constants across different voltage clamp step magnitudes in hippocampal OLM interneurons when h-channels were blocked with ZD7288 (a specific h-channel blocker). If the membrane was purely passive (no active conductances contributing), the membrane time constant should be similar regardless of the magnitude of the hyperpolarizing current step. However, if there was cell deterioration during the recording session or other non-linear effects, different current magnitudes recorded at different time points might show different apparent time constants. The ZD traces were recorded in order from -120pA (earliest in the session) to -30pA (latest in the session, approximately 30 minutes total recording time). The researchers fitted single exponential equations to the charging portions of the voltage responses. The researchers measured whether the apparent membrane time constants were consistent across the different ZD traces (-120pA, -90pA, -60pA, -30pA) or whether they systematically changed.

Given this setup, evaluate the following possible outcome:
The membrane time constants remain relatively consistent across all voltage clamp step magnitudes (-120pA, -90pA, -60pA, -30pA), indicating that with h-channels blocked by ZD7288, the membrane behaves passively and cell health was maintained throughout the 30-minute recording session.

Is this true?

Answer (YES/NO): NO